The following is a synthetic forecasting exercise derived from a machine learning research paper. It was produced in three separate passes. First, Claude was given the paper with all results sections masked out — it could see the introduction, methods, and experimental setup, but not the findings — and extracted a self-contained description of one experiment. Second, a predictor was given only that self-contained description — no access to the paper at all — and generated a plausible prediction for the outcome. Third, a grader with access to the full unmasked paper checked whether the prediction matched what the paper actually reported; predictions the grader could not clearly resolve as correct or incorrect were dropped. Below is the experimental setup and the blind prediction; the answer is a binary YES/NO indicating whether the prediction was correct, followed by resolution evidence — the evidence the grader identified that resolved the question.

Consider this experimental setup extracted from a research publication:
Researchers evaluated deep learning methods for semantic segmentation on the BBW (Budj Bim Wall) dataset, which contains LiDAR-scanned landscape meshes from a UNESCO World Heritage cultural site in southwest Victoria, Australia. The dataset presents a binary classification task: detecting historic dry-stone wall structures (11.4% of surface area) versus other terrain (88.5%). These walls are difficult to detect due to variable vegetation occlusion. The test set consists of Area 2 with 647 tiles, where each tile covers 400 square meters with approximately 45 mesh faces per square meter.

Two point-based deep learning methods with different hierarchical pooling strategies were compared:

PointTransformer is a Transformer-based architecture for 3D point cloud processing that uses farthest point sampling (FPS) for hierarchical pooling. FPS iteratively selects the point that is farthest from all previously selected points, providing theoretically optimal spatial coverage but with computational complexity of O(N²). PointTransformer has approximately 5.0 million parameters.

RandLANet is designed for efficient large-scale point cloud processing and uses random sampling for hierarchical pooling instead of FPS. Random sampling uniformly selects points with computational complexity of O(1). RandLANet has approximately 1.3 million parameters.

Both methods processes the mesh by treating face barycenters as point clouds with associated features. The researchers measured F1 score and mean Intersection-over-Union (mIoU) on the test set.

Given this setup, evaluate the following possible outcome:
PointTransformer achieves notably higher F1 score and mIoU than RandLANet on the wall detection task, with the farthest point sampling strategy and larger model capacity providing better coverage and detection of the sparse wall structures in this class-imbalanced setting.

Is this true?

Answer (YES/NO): NO